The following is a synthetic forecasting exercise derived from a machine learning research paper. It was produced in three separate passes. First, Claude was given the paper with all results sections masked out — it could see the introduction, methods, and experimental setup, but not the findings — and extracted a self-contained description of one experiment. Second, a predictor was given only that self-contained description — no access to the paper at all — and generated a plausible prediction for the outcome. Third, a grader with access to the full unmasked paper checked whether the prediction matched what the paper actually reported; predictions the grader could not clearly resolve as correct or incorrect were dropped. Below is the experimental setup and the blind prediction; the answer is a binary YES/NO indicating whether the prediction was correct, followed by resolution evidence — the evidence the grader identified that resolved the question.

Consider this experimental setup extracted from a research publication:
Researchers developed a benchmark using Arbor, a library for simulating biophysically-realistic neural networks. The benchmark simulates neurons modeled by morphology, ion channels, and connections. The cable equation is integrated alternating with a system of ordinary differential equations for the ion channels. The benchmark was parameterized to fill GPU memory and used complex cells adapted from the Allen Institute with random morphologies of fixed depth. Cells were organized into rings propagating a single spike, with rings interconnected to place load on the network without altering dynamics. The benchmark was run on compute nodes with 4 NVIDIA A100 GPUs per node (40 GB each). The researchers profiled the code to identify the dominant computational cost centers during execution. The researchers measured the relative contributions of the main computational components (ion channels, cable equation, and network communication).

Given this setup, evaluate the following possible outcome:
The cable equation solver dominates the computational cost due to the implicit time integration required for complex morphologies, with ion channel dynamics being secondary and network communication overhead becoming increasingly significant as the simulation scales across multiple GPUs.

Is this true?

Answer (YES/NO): NO